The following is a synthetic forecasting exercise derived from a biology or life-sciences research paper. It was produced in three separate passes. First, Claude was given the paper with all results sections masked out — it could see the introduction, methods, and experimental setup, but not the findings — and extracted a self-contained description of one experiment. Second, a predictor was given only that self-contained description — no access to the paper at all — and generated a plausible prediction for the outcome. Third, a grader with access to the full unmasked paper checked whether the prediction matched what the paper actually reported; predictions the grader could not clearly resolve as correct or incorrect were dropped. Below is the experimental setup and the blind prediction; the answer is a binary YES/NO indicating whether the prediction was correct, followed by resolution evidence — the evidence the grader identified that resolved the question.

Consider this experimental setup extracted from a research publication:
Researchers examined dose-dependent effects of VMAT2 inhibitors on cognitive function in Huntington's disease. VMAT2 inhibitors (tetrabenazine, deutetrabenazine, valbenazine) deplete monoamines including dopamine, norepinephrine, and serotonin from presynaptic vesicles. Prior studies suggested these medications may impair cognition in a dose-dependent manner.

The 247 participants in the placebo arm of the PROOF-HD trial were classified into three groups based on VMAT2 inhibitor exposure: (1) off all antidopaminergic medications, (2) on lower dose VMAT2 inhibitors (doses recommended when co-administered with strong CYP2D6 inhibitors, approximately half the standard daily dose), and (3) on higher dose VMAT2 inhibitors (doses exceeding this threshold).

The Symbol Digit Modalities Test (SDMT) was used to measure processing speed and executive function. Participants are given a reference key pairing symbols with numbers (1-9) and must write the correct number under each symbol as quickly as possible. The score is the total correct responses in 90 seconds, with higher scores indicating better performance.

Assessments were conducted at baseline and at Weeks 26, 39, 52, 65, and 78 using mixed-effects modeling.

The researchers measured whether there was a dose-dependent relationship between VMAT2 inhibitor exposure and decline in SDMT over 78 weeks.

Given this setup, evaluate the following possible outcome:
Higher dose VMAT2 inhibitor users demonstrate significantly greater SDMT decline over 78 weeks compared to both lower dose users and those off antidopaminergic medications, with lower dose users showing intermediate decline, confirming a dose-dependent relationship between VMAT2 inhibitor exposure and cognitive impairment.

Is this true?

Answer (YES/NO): NO